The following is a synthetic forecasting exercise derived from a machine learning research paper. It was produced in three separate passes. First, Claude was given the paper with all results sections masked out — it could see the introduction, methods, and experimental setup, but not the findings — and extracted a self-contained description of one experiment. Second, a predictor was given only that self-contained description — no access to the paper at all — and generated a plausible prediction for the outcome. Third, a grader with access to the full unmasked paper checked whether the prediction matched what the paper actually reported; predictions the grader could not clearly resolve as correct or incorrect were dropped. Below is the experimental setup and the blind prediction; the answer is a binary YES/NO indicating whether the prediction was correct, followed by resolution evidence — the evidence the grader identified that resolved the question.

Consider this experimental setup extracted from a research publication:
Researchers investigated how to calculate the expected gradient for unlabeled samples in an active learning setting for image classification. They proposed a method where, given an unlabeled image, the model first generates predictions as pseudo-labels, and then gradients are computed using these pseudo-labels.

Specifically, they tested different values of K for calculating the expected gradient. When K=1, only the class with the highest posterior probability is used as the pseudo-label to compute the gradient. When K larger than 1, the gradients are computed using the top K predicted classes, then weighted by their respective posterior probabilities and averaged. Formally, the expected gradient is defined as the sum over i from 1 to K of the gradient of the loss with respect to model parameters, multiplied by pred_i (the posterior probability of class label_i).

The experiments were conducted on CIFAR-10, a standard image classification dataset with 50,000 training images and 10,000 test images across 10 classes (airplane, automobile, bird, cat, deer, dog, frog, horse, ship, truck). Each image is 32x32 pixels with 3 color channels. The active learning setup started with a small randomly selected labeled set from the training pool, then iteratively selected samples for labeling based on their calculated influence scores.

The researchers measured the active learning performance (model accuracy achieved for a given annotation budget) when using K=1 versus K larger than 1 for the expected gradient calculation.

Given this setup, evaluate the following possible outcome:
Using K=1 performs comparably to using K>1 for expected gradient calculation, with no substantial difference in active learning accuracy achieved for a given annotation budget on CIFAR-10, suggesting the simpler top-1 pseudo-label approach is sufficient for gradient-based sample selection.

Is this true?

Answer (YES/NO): NO